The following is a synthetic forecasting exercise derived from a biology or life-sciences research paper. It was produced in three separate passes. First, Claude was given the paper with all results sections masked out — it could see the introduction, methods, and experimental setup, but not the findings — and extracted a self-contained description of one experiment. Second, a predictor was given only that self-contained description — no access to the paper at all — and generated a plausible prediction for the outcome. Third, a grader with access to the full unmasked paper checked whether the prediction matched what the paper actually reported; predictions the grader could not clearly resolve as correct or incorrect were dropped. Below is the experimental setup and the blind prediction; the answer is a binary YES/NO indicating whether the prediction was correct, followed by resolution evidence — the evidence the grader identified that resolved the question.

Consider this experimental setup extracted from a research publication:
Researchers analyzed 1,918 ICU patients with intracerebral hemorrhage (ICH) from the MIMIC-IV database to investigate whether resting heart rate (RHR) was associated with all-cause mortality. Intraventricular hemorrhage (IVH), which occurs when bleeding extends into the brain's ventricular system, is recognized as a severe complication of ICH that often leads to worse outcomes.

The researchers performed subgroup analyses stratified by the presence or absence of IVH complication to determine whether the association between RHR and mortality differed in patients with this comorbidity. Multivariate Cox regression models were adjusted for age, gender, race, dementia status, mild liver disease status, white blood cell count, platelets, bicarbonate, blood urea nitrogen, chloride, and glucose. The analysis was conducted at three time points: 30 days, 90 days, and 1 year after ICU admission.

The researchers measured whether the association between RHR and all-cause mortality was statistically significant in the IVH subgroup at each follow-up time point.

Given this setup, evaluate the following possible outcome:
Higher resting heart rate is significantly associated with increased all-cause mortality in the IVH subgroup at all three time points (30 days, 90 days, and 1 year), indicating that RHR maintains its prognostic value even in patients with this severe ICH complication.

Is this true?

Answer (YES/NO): NO